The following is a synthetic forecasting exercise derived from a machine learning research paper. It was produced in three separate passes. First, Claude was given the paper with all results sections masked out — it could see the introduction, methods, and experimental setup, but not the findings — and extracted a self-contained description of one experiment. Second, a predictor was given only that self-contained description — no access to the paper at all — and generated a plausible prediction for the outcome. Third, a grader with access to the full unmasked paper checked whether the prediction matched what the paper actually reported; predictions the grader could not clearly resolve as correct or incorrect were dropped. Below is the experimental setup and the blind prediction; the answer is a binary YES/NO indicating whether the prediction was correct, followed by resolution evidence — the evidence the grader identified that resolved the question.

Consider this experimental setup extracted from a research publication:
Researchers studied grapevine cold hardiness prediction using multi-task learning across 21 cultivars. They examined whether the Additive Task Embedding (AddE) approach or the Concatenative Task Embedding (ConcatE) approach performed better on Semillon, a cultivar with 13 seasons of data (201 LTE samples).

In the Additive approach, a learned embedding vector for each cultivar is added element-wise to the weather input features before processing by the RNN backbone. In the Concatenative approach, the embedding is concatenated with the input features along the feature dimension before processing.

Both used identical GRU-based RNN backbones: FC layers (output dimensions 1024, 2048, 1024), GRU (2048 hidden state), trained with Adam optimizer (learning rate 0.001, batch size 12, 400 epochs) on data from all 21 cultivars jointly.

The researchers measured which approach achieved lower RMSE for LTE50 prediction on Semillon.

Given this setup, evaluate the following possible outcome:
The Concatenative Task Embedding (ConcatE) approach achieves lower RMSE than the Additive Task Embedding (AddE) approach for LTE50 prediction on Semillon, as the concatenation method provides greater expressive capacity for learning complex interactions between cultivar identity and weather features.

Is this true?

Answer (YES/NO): NO